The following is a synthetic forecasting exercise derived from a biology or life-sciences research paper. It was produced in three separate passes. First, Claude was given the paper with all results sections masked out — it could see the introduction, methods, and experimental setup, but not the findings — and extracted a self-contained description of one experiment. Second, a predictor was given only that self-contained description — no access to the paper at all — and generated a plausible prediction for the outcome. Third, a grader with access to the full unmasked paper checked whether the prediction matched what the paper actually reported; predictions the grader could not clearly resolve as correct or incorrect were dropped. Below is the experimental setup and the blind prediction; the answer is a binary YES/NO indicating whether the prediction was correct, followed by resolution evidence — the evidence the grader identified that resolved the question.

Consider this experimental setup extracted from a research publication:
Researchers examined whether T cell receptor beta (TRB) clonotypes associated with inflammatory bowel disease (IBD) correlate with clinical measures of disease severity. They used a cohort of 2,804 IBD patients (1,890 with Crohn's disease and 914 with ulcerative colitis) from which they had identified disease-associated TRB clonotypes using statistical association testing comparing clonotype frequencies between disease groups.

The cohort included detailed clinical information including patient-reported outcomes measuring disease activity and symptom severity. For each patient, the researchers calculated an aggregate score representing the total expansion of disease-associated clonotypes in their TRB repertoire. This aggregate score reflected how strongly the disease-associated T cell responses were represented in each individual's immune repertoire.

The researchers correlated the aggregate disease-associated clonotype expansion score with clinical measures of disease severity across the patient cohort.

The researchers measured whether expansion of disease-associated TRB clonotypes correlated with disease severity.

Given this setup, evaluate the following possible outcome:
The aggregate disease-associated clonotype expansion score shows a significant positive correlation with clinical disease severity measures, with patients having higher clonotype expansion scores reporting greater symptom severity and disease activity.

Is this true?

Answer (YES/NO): NO